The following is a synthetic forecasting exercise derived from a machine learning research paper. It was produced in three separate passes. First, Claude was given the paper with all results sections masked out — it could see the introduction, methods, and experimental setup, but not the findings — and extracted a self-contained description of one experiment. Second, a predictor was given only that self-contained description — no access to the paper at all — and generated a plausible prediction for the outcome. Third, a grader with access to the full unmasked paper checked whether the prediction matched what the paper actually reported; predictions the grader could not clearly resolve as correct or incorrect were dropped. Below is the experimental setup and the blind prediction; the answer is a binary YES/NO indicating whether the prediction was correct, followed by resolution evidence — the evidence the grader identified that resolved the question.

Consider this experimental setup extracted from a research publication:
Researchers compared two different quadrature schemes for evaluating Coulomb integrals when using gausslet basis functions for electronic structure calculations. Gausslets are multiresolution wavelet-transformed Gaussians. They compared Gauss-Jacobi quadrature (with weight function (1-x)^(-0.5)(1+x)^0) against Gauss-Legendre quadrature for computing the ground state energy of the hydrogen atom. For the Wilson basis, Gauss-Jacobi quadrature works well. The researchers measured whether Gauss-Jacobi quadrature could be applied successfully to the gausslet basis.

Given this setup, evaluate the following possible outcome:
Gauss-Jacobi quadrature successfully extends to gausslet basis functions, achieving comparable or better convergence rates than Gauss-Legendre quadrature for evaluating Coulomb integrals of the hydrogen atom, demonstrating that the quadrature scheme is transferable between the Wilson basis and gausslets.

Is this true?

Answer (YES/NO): NO